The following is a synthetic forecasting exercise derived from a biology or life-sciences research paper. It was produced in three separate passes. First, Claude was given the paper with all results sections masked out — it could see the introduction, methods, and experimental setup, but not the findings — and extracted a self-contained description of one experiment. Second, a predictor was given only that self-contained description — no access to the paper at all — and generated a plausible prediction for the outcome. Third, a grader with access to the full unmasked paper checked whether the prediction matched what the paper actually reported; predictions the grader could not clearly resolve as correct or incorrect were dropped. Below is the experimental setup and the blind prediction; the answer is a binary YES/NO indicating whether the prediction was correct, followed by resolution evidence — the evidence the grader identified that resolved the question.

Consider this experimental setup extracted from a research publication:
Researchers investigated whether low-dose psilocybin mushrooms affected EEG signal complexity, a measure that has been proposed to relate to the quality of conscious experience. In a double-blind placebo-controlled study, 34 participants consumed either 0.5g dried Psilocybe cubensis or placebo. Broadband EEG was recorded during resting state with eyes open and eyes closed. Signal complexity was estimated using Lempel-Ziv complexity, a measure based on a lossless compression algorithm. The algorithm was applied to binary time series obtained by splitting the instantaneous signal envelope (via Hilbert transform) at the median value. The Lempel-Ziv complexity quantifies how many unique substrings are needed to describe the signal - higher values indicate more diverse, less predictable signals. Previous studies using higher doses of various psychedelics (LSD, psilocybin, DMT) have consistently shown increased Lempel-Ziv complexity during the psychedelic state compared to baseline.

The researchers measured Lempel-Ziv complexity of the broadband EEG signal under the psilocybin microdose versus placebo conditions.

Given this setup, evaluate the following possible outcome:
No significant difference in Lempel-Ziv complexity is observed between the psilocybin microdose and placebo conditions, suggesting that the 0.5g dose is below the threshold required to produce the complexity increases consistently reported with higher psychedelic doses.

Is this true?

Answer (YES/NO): YES